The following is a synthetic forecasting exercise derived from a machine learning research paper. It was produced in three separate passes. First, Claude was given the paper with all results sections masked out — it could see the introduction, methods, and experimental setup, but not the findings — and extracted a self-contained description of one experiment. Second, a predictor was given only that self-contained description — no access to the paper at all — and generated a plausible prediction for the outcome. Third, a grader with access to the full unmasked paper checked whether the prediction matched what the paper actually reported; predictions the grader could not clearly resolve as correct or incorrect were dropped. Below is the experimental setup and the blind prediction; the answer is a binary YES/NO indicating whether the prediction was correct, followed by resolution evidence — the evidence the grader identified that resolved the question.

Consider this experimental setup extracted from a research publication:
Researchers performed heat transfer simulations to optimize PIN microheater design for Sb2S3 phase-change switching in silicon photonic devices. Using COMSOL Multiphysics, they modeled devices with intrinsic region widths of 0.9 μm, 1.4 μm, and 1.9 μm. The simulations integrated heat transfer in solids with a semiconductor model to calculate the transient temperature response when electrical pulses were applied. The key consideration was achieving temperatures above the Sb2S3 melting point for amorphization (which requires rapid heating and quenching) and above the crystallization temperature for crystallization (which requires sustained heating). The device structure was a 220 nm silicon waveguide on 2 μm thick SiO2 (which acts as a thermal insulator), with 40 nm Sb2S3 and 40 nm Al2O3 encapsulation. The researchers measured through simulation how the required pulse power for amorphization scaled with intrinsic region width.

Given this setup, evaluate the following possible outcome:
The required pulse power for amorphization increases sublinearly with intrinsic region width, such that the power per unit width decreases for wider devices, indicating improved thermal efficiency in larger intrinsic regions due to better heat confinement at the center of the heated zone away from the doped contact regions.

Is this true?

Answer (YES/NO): NO